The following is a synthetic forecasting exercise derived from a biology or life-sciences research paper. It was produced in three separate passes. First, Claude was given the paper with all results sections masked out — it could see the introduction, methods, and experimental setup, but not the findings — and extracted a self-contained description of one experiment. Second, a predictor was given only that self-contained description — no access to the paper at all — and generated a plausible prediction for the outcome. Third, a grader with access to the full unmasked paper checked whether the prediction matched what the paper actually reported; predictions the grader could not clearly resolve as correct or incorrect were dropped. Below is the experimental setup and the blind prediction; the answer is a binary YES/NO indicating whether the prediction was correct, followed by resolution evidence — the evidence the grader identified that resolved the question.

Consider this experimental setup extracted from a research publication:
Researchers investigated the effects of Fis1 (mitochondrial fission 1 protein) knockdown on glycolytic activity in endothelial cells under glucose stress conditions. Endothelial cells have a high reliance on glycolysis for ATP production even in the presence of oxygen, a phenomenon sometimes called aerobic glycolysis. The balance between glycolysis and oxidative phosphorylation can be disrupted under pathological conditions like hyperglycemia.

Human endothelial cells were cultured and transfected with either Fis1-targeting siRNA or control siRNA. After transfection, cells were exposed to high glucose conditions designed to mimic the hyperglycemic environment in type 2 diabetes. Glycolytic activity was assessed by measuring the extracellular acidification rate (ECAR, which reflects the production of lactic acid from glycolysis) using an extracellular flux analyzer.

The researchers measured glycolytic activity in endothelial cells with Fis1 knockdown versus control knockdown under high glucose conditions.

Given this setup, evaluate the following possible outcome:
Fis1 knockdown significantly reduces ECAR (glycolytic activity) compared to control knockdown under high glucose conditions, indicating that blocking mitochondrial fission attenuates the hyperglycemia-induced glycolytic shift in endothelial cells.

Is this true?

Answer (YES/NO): NO